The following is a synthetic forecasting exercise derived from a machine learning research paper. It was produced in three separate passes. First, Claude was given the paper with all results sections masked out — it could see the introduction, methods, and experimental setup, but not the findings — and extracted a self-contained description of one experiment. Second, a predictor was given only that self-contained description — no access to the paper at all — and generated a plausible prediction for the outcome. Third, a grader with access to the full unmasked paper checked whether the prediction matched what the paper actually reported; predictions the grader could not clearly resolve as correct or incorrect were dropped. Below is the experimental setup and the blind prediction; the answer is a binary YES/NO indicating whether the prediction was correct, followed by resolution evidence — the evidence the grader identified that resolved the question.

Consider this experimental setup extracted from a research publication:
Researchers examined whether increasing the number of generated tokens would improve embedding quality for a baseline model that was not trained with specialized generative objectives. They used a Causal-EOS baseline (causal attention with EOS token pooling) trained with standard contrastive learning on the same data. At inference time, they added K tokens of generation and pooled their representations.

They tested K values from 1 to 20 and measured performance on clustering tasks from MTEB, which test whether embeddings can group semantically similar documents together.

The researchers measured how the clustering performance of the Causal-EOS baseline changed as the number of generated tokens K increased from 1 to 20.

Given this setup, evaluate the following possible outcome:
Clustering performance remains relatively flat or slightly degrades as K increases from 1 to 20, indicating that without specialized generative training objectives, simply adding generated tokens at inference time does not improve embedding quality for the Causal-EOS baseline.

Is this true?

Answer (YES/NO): YES